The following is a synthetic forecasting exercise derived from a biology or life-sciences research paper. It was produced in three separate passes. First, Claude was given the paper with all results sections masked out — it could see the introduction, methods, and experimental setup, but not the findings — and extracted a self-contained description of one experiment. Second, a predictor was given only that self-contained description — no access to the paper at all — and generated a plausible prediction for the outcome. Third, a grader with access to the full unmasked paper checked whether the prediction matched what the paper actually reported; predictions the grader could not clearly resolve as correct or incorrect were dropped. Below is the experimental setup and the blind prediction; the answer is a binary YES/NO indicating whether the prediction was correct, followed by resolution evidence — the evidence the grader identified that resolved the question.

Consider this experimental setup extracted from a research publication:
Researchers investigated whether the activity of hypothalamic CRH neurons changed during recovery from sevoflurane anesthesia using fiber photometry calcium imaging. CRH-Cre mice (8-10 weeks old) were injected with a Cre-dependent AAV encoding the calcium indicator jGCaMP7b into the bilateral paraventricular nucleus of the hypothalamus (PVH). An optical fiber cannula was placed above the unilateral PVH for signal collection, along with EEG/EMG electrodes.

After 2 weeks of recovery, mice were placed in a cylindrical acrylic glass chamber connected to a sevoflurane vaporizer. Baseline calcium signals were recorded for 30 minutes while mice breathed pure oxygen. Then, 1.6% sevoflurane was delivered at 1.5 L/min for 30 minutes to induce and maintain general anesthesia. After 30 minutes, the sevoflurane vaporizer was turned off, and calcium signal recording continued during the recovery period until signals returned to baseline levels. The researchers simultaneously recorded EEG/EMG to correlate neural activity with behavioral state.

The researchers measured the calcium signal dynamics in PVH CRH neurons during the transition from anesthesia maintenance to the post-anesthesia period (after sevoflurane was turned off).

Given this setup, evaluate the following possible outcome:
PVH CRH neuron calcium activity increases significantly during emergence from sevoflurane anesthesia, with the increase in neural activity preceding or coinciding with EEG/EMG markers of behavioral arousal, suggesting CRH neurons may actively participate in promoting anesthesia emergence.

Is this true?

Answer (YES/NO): NO